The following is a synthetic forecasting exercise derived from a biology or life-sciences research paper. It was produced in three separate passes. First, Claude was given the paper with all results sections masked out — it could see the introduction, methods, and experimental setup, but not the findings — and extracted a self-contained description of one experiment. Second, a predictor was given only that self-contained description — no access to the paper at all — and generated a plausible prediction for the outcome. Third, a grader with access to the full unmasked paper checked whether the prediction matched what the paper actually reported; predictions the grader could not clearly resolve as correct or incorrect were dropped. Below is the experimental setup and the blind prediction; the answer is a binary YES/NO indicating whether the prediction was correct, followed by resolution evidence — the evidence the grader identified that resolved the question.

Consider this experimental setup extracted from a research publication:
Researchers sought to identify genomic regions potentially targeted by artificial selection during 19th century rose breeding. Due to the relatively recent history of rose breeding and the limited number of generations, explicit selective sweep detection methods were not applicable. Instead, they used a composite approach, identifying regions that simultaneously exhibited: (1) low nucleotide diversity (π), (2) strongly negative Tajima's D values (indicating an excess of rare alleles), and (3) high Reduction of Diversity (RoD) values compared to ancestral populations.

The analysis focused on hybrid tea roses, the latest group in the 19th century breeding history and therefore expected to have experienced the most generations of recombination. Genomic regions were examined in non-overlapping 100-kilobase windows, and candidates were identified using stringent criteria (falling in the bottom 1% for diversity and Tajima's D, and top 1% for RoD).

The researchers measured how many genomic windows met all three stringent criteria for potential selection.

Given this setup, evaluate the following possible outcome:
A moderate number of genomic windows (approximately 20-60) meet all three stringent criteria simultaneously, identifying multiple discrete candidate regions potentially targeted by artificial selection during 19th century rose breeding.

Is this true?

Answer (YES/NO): NO